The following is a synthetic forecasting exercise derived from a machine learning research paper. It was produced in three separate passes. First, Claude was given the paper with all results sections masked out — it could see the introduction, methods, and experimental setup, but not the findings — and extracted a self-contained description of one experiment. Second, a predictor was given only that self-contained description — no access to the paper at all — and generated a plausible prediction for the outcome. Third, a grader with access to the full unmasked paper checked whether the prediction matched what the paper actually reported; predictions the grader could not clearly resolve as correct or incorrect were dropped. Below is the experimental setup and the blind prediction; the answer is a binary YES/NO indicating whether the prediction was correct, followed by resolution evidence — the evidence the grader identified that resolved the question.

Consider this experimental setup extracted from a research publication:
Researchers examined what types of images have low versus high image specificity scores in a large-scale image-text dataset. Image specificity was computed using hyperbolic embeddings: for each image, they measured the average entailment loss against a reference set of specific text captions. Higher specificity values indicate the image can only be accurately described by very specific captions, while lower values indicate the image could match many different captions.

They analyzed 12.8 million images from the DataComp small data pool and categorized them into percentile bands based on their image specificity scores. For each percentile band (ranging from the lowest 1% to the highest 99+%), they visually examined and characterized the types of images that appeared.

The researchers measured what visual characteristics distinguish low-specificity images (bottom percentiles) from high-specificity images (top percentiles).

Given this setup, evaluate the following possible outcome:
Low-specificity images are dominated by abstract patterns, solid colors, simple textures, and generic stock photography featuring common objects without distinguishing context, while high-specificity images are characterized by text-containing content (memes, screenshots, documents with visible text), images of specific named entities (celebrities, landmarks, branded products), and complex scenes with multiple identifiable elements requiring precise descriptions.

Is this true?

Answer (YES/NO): NO